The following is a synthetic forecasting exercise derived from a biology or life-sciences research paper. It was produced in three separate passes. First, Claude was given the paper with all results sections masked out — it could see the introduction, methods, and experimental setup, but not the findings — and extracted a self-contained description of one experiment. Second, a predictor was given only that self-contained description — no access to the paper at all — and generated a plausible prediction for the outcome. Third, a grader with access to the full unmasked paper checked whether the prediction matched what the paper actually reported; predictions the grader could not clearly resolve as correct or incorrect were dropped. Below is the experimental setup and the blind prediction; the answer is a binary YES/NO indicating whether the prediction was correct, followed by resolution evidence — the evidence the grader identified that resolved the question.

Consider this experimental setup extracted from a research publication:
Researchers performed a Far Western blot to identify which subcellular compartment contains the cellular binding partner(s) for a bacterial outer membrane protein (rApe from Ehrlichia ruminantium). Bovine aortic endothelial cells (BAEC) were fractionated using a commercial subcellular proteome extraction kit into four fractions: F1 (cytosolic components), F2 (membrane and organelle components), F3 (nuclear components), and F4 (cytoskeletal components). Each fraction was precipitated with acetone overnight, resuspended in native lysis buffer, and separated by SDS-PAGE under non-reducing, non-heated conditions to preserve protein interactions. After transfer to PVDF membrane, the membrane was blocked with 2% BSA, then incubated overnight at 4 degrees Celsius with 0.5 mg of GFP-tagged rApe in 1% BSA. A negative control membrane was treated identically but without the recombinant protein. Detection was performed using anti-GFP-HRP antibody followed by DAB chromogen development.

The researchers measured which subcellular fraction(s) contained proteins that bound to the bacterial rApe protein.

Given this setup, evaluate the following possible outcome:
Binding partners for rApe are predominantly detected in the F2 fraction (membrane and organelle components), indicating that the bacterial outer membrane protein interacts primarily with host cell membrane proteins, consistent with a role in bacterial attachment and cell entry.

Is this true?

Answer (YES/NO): YES